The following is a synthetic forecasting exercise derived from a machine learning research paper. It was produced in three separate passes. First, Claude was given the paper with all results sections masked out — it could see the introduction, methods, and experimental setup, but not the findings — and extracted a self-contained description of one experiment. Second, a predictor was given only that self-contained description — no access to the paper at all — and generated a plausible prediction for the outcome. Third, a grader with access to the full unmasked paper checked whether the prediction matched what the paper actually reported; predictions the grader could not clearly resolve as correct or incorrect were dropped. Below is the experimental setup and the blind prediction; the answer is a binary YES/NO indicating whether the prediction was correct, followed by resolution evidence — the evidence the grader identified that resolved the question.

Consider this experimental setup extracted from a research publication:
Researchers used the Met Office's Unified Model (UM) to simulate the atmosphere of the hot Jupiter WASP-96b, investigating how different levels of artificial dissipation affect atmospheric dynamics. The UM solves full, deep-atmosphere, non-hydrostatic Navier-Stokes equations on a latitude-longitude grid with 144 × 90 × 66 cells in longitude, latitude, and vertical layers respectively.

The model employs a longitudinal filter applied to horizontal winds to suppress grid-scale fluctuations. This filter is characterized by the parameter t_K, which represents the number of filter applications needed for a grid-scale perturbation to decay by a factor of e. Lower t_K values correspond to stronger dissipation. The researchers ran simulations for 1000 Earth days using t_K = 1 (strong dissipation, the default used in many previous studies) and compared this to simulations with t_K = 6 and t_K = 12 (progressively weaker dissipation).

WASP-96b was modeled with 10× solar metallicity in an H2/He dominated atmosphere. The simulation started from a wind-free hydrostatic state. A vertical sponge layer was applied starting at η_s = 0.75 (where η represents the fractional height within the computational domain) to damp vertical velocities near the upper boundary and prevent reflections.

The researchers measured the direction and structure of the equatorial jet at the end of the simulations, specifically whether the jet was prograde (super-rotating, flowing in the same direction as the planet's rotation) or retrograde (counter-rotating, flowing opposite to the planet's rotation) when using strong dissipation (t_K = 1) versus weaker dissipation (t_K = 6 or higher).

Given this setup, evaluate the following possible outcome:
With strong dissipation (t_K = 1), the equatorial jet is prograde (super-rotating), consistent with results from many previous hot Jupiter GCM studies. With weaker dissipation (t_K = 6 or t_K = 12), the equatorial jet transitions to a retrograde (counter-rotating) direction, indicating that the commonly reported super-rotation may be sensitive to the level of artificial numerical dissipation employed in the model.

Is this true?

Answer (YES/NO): NO